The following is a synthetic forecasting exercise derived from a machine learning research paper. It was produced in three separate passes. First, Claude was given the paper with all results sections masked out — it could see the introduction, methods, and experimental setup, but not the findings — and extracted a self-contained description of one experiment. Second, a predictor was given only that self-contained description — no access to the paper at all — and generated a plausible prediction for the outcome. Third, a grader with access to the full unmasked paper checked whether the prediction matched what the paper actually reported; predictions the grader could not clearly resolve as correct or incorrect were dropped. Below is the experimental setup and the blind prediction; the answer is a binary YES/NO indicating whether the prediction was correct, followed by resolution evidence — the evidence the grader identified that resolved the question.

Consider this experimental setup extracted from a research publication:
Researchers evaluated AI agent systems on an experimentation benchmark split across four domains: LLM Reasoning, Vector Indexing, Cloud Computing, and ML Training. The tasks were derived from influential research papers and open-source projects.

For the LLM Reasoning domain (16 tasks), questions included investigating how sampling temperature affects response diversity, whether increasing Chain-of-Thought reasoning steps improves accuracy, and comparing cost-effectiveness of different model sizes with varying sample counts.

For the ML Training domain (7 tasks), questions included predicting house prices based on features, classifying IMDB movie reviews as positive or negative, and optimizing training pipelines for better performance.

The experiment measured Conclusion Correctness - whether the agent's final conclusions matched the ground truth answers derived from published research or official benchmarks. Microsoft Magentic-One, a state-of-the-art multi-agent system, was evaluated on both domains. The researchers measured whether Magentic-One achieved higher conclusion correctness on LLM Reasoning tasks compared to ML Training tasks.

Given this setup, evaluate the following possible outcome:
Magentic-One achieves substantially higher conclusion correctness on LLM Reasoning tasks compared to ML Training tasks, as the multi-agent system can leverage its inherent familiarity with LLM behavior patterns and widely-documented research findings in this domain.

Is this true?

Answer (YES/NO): YES